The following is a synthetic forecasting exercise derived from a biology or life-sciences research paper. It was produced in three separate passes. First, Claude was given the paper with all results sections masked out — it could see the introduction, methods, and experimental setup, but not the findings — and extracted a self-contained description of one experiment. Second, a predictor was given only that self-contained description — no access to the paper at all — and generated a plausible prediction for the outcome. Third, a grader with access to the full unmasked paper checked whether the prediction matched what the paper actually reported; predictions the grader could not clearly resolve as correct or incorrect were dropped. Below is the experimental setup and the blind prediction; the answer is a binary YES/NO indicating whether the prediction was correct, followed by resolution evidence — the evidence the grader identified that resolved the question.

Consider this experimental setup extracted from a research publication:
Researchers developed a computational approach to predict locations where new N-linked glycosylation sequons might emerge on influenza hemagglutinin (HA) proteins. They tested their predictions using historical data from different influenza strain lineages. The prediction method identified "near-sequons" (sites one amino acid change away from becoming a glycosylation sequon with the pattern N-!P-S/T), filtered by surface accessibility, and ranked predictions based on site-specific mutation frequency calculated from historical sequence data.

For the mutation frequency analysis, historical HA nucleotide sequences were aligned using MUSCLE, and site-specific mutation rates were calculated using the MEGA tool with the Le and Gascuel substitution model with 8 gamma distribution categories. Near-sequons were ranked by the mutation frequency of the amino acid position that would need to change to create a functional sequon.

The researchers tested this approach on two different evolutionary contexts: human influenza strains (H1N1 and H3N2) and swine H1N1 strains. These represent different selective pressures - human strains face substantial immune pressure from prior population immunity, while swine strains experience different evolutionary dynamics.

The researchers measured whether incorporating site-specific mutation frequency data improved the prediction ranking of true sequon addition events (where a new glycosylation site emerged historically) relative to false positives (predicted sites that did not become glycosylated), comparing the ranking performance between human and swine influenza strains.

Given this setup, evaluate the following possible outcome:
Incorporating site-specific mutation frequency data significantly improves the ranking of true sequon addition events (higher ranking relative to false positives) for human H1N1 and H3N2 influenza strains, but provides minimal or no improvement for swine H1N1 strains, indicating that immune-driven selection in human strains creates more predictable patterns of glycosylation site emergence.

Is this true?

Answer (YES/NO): YES